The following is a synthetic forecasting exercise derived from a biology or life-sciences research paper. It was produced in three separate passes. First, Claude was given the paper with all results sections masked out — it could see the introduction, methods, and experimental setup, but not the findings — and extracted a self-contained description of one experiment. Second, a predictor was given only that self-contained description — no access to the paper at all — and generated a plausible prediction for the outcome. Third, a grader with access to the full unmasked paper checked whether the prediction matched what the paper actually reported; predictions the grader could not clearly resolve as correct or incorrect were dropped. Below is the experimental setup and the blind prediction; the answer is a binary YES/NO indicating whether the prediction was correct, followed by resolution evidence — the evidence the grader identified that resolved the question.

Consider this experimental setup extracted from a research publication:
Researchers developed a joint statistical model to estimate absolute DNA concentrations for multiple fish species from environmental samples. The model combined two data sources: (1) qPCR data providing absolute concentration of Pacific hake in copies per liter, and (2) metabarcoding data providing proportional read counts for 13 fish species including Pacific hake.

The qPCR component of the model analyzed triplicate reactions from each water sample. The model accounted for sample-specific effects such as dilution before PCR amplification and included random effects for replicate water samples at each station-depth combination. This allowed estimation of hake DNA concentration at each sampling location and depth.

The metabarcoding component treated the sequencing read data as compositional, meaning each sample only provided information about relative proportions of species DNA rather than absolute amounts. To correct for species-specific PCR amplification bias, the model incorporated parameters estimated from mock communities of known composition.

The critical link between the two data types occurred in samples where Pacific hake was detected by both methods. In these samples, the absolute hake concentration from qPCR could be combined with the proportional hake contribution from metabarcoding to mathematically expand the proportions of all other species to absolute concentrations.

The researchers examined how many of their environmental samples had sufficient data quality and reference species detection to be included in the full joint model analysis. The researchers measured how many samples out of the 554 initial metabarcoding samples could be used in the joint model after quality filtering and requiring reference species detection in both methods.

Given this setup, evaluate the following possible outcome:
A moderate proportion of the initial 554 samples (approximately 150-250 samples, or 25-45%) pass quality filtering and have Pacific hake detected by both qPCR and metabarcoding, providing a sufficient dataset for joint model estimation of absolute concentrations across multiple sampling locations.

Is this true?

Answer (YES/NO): NO